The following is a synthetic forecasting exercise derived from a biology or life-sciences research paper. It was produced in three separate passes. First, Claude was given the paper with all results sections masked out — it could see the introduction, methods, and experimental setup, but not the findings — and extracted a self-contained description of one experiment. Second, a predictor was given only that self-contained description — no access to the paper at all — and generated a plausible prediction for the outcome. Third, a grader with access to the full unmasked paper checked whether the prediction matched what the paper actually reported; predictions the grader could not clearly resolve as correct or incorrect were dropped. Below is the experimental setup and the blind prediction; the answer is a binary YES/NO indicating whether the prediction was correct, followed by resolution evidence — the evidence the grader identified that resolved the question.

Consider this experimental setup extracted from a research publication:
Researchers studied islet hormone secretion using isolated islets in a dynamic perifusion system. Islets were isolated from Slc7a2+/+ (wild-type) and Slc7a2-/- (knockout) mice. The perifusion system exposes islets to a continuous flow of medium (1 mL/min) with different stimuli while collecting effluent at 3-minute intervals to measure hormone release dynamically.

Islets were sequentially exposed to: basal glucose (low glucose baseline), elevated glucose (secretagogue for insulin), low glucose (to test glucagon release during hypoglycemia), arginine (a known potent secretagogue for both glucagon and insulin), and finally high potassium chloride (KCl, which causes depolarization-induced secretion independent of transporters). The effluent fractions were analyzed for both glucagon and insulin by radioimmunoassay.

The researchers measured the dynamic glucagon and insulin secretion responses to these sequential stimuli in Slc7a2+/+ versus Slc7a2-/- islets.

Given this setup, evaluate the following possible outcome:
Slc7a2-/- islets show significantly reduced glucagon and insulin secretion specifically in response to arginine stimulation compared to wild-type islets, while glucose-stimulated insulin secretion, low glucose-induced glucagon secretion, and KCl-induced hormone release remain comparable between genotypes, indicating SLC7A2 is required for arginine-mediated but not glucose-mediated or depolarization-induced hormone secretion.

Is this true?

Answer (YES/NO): NO